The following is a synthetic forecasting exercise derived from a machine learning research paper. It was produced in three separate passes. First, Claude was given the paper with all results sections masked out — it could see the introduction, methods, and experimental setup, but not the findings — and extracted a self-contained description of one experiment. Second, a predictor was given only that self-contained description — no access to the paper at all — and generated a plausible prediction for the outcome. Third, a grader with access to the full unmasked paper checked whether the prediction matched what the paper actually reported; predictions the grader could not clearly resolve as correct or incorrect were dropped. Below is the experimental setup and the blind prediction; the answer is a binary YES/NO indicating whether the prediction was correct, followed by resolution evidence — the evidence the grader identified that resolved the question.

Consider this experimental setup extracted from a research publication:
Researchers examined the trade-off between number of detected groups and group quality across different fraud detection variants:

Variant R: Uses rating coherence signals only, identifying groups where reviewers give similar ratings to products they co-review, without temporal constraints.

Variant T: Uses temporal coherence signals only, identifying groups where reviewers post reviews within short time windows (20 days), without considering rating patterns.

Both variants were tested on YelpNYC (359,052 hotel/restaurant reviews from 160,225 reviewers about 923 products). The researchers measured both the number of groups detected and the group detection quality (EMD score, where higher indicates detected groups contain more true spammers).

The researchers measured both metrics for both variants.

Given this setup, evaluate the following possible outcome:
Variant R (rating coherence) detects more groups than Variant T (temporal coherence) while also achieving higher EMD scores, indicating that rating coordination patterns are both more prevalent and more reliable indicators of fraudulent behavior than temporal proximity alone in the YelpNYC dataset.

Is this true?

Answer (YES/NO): NO